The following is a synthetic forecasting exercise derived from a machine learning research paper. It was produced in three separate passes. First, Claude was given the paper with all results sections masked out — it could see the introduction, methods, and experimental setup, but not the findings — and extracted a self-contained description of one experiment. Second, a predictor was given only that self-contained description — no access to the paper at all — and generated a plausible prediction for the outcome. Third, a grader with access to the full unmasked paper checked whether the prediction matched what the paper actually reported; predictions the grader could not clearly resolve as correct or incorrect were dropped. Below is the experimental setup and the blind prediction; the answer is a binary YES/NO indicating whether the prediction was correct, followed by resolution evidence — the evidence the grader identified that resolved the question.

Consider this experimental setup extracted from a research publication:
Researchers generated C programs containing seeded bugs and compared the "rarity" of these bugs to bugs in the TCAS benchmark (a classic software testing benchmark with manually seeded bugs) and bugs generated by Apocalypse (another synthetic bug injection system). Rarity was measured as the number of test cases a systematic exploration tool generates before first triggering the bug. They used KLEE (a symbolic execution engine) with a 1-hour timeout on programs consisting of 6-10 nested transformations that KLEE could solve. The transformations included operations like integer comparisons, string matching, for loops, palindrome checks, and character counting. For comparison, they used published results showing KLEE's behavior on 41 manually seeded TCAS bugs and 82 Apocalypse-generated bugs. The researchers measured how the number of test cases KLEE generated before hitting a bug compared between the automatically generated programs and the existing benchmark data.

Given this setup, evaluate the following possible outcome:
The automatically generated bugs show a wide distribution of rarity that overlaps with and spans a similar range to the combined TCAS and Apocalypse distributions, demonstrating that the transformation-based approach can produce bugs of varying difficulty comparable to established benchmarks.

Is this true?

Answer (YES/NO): NO